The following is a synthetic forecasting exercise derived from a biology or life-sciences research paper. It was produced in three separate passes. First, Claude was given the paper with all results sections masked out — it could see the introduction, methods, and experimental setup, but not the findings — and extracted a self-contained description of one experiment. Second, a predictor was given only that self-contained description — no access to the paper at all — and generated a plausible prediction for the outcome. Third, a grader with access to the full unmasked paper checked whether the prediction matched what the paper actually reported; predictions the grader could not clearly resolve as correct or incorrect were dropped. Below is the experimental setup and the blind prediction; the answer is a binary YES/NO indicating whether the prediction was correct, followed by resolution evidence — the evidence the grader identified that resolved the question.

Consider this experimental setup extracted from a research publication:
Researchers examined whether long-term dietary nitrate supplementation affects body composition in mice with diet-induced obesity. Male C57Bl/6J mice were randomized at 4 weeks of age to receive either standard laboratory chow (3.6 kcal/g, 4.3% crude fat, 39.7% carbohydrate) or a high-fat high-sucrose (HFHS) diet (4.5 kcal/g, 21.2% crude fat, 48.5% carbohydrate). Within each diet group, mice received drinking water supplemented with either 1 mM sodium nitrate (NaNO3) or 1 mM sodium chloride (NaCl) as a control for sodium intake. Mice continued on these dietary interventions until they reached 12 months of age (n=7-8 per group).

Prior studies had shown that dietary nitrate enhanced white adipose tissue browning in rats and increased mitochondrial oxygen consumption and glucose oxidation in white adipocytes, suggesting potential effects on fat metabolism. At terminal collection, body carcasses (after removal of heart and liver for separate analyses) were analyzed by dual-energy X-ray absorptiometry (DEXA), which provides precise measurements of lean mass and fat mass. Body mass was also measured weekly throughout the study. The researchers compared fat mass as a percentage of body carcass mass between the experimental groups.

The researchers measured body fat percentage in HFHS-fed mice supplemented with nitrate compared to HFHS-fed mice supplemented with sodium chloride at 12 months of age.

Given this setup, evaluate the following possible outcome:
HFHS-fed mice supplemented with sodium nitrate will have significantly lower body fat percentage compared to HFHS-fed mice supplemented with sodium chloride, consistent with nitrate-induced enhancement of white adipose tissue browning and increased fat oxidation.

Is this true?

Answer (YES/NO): NO